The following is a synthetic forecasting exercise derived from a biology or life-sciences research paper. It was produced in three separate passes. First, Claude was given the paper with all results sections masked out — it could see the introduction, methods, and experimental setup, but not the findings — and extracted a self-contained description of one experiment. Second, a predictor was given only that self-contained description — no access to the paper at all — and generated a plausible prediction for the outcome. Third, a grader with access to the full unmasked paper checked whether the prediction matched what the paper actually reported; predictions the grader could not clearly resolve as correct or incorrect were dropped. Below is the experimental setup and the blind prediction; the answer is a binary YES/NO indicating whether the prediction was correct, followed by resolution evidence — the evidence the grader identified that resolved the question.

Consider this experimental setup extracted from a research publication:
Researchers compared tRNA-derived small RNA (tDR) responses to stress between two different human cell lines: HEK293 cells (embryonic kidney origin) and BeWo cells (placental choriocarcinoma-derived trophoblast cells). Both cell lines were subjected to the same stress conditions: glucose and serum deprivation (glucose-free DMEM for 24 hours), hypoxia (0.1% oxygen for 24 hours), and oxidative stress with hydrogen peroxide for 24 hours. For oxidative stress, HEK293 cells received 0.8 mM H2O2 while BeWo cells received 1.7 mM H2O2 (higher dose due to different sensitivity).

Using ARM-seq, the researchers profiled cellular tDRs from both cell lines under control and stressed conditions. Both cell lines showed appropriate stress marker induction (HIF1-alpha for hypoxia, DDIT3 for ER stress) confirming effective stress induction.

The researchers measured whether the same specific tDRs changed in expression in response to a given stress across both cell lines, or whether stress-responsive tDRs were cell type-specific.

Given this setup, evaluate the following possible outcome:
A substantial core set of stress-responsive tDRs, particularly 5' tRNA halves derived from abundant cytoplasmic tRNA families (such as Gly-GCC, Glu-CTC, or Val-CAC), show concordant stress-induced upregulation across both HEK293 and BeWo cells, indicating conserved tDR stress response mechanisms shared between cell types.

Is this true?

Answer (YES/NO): NO